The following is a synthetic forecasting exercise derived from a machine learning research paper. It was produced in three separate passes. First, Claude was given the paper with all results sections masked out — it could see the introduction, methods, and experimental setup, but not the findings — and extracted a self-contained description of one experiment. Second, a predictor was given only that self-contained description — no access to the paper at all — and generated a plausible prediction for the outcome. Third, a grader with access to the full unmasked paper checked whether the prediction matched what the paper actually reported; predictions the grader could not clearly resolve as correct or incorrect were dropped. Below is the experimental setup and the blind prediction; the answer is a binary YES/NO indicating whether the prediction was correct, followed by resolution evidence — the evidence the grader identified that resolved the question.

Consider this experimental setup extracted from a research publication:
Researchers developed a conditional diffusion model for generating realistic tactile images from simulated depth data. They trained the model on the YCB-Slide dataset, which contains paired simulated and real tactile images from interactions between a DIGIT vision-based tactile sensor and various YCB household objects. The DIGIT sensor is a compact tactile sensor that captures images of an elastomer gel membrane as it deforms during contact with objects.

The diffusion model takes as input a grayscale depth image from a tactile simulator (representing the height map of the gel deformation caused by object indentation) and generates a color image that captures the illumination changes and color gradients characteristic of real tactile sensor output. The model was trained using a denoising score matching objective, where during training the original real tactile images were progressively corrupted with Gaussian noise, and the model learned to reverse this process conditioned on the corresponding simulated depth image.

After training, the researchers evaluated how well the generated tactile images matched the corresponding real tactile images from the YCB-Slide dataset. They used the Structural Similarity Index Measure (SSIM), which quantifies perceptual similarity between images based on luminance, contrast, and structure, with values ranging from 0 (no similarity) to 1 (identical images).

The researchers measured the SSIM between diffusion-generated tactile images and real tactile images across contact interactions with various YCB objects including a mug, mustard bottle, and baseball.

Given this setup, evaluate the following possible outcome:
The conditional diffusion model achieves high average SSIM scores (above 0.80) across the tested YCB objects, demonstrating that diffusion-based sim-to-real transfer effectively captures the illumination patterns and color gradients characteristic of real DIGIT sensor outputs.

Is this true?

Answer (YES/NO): NO